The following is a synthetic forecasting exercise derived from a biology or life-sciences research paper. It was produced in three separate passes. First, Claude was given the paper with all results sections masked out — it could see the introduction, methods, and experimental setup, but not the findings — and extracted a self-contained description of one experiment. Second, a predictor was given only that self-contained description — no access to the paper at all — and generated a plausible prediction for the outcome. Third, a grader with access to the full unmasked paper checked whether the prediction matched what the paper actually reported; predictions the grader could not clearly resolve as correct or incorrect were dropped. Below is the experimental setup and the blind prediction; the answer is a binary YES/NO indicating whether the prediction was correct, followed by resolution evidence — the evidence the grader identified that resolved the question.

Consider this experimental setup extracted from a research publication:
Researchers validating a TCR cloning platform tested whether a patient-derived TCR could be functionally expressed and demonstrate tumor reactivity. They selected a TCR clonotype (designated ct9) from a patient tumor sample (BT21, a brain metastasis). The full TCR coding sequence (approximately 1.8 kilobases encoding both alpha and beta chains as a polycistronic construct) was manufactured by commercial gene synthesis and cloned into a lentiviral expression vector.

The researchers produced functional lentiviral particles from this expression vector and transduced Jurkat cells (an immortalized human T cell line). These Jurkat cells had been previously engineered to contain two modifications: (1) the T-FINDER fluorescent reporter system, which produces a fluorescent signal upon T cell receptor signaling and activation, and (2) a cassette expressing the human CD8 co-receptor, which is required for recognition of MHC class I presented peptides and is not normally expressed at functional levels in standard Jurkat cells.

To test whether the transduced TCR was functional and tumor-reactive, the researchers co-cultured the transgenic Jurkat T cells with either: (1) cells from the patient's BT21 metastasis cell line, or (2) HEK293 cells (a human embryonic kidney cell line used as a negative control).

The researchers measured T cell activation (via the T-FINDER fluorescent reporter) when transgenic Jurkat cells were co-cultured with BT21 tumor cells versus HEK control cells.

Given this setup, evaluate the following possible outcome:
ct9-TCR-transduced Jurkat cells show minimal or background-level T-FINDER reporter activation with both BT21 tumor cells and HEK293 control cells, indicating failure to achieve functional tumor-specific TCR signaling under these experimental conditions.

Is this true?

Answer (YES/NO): NO